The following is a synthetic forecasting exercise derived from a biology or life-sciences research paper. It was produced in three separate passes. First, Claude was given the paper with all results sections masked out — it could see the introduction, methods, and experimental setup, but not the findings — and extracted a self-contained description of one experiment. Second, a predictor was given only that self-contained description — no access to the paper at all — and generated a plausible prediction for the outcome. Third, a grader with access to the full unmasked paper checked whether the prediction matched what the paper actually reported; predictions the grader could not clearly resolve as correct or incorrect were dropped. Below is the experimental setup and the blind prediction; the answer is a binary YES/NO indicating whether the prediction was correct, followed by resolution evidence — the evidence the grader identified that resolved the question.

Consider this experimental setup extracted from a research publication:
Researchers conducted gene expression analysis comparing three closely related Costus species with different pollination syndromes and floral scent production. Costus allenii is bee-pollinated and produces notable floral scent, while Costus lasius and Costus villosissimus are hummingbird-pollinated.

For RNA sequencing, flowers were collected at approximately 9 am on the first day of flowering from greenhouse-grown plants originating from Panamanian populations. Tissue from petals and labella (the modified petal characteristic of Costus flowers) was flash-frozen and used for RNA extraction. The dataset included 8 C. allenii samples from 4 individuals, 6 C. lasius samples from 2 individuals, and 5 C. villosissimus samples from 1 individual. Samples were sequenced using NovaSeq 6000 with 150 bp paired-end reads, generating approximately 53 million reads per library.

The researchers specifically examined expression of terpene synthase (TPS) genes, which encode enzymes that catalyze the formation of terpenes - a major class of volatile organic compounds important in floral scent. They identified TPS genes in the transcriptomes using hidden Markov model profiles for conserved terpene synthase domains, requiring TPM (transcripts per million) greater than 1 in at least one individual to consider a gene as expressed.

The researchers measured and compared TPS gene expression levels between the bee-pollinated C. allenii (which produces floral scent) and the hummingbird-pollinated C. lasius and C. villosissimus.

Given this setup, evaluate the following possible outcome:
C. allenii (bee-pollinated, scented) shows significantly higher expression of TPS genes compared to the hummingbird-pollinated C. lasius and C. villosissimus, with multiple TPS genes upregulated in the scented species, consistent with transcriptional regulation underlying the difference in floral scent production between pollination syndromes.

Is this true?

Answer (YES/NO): YES